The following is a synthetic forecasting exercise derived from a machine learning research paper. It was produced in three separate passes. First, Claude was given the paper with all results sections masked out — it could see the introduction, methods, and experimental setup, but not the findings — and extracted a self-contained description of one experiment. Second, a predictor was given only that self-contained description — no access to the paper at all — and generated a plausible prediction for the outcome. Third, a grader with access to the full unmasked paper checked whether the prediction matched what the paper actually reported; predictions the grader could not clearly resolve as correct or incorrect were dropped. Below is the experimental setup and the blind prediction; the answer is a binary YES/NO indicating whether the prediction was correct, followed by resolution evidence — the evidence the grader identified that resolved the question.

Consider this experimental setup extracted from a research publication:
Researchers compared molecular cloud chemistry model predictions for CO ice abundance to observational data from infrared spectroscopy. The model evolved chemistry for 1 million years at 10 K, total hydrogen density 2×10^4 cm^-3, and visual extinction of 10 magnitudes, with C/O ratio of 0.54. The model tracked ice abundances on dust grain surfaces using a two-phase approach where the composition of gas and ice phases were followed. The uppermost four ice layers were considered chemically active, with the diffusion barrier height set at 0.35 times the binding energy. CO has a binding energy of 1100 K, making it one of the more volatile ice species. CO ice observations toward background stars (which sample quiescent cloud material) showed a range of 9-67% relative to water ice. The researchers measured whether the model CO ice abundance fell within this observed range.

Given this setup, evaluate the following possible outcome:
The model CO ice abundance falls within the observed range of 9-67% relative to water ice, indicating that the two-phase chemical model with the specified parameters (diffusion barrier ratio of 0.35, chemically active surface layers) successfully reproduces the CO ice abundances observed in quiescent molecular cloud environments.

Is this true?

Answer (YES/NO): YES